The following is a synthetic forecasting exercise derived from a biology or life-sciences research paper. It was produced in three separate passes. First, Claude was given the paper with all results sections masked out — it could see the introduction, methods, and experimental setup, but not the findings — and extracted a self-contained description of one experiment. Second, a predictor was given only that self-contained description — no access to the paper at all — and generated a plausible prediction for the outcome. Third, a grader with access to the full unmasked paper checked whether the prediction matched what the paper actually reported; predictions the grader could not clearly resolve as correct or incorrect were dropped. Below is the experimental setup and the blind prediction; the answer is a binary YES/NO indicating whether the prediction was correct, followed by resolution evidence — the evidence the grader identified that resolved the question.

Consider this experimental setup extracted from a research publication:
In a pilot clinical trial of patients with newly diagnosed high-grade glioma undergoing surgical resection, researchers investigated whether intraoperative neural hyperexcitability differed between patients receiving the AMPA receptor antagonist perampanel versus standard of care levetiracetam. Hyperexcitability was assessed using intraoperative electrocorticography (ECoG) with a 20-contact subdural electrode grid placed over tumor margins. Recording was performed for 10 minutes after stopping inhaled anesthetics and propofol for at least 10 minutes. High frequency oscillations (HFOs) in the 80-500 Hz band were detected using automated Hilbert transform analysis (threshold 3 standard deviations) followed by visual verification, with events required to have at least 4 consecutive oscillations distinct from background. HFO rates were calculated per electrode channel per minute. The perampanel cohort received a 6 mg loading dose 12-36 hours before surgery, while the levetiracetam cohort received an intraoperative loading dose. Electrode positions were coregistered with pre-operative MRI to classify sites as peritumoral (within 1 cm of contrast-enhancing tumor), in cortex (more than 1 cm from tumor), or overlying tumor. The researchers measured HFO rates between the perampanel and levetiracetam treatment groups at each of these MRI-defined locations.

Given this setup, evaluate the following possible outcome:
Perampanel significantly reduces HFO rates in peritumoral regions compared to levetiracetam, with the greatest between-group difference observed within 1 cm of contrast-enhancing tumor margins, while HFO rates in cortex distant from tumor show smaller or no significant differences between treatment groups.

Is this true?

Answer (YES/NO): NO